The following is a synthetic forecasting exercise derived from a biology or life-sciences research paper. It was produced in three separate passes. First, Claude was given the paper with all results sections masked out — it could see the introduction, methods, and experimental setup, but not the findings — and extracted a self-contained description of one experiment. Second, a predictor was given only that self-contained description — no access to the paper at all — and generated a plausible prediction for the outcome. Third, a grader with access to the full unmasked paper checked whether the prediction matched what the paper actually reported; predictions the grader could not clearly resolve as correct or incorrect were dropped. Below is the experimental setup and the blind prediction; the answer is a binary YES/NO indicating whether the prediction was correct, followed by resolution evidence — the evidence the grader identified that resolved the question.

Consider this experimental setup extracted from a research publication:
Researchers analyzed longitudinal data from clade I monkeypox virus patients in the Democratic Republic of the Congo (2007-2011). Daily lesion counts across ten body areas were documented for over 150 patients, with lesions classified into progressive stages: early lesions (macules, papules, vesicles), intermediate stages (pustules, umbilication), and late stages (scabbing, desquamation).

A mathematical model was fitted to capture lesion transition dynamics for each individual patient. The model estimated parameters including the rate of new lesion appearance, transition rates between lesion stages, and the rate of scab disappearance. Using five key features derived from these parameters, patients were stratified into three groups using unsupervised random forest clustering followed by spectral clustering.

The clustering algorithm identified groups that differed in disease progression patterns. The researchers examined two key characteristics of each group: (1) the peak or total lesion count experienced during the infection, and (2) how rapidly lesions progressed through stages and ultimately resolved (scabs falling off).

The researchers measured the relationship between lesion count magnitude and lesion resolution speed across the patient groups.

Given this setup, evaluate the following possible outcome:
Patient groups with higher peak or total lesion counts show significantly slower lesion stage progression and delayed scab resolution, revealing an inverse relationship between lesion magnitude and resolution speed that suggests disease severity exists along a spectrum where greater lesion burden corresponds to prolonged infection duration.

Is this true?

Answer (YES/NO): NO